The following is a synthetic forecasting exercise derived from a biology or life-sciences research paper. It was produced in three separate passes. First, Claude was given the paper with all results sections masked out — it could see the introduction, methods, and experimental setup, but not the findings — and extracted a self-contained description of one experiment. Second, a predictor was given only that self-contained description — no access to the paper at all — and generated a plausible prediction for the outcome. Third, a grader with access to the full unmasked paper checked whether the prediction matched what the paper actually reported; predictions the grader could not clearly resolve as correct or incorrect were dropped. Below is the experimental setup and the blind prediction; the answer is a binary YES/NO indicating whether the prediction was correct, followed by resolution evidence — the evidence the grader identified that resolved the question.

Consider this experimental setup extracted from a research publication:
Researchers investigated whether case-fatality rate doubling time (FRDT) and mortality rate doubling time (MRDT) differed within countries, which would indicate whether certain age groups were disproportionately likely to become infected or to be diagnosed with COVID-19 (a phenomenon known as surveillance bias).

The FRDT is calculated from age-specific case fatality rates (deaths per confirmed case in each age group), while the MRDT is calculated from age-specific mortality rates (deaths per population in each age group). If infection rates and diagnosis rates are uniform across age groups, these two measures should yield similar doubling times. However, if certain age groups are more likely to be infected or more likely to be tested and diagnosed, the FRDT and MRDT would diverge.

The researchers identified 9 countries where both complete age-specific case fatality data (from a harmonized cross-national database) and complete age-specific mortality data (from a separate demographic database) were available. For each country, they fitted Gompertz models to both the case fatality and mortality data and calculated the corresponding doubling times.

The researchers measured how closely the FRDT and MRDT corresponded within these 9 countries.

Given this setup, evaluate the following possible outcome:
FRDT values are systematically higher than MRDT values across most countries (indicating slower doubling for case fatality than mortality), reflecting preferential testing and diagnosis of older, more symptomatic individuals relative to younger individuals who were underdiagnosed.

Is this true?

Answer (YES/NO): NO